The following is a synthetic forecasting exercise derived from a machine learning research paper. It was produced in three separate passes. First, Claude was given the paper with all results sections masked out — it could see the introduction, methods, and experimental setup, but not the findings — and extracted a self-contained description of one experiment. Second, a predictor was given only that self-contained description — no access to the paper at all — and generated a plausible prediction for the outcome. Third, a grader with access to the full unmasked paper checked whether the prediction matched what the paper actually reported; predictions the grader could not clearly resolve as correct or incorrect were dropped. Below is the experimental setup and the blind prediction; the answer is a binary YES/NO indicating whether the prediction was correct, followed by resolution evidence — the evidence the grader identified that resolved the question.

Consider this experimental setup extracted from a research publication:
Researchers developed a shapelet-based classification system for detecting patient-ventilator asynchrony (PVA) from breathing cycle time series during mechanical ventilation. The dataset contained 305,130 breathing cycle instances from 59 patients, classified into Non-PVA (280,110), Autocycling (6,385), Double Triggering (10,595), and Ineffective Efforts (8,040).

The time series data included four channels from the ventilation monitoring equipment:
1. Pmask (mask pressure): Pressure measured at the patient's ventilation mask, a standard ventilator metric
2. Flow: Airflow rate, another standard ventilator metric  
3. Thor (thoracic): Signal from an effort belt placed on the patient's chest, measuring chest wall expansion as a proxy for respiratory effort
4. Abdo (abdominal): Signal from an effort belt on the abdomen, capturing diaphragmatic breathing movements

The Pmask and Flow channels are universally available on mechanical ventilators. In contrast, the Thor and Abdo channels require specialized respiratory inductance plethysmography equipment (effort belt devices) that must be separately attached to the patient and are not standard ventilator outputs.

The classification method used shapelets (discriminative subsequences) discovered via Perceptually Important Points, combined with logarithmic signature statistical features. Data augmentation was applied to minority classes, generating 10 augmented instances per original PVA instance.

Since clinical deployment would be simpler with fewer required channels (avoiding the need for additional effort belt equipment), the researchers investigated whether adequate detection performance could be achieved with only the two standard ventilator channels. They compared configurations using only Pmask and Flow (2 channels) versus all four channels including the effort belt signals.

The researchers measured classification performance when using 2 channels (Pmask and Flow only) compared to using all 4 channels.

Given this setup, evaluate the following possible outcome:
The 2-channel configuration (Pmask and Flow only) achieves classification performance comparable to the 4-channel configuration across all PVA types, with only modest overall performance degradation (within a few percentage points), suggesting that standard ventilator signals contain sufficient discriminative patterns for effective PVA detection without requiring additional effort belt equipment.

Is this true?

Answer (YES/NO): NO